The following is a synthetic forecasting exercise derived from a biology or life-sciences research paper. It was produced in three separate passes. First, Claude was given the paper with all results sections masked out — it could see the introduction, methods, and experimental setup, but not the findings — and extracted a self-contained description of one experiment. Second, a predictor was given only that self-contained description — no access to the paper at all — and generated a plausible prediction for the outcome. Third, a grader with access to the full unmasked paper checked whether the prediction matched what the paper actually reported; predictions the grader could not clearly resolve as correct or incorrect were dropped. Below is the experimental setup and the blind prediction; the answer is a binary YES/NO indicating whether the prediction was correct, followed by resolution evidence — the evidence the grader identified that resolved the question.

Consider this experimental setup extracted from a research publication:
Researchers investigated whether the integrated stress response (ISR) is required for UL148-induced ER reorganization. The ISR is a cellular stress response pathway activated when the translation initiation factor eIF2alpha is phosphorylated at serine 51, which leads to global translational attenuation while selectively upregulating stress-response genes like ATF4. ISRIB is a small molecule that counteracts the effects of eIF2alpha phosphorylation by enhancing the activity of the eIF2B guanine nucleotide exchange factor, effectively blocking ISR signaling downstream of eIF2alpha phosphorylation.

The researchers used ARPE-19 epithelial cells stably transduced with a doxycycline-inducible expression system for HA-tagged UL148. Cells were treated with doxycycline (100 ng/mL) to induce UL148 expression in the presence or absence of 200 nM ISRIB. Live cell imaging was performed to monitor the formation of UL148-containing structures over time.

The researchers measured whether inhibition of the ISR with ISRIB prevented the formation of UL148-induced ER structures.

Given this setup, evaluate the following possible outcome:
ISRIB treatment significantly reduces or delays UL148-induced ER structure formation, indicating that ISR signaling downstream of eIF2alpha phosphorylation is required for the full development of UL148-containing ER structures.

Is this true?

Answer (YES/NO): YES